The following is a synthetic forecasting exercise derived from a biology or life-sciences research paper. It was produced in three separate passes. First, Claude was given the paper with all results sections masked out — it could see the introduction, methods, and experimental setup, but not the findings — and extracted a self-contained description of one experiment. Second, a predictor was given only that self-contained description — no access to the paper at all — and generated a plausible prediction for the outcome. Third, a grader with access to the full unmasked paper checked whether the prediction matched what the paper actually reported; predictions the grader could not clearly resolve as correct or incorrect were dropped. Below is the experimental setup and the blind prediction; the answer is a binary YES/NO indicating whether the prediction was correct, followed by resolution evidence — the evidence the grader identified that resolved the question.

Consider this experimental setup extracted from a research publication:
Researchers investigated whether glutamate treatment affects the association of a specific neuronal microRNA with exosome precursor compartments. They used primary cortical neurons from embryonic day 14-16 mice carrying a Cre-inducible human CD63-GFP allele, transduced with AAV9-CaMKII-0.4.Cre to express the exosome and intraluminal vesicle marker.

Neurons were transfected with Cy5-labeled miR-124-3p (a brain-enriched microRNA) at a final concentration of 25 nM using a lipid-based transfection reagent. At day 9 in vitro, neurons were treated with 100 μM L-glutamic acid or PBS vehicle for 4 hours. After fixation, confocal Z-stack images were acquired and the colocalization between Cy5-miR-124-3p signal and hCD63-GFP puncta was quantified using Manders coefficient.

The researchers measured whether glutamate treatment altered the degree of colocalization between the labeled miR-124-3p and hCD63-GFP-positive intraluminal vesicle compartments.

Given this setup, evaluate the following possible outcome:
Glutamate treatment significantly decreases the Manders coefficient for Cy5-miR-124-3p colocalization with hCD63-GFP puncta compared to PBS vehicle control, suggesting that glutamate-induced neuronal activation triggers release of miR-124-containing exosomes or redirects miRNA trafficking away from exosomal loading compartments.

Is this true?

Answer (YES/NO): NO